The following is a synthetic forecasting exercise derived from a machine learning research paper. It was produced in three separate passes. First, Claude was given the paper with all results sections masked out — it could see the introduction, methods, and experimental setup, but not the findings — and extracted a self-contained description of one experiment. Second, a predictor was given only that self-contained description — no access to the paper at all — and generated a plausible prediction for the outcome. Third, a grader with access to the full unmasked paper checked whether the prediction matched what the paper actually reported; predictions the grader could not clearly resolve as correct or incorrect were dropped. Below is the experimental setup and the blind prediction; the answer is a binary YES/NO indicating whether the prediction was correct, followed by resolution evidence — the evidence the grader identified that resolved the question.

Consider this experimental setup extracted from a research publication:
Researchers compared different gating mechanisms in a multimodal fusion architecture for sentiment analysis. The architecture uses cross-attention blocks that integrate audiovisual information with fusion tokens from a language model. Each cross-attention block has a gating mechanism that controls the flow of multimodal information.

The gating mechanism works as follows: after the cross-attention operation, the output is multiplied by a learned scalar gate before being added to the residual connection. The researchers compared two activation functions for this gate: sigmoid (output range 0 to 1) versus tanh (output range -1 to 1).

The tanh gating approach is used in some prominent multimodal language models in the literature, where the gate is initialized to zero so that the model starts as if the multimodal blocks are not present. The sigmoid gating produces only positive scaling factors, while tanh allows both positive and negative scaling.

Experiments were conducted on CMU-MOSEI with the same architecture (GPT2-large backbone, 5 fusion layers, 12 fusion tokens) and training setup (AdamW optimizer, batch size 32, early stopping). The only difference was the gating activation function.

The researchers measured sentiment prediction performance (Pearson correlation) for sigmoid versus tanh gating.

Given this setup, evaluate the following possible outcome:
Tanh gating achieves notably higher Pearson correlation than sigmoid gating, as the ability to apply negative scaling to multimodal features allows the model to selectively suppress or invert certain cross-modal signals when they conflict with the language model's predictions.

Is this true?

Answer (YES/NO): NO